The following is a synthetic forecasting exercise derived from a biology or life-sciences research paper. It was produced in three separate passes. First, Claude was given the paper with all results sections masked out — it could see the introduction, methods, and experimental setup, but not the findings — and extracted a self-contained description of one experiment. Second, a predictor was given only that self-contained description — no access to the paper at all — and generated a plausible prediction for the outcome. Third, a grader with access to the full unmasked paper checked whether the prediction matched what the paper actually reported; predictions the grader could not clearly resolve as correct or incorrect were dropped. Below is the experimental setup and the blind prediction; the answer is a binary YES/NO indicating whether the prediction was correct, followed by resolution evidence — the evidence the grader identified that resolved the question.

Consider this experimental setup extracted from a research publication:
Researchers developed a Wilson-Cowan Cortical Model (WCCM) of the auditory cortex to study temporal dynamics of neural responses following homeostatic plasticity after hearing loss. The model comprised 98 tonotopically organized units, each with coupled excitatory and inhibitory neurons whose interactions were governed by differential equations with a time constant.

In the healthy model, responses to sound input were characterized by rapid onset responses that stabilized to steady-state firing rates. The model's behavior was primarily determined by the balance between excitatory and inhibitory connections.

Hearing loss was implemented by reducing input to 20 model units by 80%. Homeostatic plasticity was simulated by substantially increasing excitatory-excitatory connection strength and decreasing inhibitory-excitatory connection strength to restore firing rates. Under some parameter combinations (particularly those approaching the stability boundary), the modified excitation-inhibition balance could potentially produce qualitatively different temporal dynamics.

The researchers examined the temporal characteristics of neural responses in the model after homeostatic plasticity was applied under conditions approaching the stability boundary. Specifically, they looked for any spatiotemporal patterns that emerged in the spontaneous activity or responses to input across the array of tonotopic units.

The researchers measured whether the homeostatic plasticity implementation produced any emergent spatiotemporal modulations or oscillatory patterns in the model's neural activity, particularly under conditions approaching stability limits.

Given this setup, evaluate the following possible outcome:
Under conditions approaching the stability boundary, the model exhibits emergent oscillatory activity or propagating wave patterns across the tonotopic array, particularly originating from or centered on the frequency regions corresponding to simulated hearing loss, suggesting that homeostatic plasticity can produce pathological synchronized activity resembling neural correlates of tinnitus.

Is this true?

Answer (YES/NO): YES